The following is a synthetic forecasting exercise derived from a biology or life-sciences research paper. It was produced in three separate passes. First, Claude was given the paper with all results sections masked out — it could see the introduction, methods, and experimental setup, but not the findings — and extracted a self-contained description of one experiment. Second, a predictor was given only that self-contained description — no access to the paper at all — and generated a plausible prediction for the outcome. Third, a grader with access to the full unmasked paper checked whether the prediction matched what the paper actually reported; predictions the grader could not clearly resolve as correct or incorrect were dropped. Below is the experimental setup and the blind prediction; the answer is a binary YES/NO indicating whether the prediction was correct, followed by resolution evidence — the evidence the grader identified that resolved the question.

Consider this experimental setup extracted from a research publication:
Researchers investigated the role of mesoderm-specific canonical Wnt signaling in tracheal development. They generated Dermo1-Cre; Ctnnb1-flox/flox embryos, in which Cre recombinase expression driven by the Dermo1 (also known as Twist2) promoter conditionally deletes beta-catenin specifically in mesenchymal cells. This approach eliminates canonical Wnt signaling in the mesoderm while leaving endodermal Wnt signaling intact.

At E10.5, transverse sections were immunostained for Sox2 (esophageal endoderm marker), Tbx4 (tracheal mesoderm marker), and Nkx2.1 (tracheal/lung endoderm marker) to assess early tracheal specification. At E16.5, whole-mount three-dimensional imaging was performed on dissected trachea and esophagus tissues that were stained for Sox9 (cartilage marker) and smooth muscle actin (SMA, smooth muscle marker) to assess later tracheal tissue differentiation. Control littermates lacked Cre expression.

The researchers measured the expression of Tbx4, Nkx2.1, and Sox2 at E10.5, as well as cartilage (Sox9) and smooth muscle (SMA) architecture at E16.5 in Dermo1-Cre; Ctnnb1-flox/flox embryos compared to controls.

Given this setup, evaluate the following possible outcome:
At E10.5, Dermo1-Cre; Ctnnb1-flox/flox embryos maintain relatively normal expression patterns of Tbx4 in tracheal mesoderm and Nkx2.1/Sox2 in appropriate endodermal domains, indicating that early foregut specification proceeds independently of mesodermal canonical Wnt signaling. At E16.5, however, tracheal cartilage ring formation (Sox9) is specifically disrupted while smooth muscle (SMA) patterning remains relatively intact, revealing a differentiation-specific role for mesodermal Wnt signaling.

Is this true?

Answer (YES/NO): NO